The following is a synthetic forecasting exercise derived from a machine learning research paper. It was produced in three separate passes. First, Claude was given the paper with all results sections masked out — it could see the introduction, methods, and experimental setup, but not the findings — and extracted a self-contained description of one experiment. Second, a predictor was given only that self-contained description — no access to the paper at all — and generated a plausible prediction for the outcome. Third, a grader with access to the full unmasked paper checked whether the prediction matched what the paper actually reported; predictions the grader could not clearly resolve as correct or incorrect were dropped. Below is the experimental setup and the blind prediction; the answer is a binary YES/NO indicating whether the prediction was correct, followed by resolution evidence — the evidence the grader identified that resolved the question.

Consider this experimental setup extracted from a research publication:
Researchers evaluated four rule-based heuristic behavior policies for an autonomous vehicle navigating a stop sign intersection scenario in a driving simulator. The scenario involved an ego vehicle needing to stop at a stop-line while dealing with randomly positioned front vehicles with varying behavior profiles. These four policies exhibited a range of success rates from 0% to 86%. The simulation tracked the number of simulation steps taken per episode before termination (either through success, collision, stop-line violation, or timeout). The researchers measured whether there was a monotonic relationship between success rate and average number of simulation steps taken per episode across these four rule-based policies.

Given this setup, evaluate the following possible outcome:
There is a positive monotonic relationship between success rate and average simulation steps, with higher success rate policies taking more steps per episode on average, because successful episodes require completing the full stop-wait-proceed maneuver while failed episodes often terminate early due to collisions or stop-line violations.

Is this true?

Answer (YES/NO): NO